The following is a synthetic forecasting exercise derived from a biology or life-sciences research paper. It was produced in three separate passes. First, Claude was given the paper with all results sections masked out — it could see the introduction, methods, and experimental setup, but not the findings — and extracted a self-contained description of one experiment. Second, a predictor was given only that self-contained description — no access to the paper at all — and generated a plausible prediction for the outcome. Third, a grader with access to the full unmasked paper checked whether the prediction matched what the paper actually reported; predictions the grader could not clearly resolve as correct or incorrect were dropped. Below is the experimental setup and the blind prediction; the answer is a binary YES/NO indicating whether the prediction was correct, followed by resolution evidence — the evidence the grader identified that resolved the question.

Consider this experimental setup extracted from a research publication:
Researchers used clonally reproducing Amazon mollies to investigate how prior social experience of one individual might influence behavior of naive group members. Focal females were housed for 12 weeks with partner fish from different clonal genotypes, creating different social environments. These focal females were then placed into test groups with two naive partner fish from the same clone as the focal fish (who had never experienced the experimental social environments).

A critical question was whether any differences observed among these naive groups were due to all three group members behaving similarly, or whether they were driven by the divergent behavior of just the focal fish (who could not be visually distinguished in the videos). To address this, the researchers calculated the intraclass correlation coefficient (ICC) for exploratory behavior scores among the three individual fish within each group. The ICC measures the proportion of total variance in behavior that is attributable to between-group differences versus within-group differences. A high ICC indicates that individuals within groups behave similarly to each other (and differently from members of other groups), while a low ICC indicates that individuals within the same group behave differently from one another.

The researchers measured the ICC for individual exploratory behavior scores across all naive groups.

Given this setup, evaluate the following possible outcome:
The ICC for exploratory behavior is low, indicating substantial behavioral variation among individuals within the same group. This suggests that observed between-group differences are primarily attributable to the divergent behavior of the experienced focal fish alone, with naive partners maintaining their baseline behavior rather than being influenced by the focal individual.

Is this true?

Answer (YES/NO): NO